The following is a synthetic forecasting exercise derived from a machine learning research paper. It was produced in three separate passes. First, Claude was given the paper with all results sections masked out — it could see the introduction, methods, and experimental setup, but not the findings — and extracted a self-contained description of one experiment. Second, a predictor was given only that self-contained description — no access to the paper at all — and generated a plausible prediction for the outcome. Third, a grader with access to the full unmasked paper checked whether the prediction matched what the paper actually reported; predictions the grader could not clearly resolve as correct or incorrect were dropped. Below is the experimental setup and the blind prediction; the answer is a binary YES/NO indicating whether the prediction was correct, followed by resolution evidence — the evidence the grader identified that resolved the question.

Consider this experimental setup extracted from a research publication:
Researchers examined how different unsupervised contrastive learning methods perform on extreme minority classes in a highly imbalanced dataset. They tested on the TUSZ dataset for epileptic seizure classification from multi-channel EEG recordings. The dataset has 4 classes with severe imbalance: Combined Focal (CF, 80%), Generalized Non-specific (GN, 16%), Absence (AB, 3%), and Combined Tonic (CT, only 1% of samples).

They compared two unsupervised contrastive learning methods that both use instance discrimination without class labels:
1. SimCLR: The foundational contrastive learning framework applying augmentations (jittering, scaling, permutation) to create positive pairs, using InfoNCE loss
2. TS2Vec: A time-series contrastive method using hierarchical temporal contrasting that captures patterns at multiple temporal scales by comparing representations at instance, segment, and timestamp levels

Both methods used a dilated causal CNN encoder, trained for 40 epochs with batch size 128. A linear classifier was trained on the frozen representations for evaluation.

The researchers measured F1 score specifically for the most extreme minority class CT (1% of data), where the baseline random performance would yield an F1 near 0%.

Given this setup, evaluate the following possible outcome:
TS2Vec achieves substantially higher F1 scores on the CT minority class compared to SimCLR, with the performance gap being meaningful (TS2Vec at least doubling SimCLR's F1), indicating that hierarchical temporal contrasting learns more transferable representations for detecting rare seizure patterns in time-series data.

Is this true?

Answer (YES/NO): YES